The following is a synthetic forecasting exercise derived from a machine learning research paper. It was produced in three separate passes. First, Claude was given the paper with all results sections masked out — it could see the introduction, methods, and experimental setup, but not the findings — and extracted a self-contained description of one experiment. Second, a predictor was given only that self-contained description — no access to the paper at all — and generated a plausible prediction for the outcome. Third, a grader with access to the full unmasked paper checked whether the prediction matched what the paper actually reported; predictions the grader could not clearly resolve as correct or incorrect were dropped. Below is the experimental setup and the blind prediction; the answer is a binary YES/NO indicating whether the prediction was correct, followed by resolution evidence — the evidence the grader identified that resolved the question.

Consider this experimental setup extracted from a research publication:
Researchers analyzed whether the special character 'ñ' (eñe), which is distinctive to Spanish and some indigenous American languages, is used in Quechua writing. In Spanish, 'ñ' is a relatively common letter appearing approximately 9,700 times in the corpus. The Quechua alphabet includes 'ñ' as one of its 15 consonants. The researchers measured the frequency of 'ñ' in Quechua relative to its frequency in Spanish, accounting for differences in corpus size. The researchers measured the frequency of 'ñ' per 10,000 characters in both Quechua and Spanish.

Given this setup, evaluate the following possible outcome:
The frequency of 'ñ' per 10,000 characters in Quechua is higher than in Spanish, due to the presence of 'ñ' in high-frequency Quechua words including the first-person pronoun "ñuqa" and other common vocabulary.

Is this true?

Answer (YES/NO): YES